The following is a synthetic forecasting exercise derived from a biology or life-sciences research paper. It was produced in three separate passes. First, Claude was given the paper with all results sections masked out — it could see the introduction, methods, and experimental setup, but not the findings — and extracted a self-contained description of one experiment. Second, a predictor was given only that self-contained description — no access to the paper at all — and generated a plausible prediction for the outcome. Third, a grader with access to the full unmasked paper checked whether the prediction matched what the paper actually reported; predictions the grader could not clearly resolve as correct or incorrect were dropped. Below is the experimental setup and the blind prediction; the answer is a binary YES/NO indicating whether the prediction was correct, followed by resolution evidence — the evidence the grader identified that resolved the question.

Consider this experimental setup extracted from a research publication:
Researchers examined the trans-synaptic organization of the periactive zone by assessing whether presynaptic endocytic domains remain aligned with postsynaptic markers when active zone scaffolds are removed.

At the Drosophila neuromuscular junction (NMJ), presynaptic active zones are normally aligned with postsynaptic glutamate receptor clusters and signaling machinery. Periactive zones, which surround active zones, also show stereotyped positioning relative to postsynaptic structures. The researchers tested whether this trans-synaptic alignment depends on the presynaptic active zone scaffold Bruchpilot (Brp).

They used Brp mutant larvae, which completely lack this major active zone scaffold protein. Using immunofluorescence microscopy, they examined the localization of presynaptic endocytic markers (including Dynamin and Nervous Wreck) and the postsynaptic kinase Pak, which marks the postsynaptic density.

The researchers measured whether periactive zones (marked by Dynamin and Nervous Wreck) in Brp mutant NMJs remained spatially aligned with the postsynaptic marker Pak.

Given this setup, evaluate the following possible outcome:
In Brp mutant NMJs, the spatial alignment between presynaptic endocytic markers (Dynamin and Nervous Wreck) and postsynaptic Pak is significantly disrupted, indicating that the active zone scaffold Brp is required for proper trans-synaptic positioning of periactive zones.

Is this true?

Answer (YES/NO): NO